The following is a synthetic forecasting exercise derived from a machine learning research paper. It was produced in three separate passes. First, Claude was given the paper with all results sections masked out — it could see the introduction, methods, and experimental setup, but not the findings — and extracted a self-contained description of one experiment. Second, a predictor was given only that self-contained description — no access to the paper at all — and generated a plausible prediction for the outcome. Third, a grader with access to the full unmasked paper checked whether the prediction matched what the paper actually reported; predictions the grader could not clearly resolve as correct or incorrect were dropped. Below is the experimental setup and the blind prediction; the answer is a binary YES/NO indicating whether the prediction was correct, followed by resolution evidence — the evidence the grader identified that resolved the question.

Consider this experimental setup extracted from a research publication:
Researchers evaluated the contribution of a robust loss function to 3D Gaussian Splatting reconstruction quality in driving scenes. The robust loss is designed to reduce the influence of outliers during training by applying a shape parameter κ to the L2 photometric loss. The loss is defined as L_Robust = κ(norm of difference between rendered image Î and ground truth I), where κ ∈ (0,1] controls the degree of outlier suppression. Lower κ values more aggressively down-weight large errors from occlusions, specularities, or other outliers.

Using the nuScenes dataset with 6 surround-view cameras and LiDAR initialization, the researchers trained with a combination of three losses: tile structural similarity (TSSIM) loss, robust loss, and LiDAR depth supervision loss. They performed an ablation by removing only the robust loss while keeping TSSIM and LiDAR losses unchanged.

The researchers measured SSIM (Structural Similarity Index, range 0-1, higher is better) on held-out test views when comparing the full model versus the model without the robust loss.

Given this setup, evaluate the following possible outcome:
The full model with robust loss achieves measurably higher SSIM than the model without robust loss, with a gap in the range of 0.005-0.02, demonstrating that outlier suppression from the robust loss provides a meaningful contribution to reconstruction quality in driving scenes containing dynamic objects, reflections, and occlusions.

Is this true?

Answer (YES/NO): NO